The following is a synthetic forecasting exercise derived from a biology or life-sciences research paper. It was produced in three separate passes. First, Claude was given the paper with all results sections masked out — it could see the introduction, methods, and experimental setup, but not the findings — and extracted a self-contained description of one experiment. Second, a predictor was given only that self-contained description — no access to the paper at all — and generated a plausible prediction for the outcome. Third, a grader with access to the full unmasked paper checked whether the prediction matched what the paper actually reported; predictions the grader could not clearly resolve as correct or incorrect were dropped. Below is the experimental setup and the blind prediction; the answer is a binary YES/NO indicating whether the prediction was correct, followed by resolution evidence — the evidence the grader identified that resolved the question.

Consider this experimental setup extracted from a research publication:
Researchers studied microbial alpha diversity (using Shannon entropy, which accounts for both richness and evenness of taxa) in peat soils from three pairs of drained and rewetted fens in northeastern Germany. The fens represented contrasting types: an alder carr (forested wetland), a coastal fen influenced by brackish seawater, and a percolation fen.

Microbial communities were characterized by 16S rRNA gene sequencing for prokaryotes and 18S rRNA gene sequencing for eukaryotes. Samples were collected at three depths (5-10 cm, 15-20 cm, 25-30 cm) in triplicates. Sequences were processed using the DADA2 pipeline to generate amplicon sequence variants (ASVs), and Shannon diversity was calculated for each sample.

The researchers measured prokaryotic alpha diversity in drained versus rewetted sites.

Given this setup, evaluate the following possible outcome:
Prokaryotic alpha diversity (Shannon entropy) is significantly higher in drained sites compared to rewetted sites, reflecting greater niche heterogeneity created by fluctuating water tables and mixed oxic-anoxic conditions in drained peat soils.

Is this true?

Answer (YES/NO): NO